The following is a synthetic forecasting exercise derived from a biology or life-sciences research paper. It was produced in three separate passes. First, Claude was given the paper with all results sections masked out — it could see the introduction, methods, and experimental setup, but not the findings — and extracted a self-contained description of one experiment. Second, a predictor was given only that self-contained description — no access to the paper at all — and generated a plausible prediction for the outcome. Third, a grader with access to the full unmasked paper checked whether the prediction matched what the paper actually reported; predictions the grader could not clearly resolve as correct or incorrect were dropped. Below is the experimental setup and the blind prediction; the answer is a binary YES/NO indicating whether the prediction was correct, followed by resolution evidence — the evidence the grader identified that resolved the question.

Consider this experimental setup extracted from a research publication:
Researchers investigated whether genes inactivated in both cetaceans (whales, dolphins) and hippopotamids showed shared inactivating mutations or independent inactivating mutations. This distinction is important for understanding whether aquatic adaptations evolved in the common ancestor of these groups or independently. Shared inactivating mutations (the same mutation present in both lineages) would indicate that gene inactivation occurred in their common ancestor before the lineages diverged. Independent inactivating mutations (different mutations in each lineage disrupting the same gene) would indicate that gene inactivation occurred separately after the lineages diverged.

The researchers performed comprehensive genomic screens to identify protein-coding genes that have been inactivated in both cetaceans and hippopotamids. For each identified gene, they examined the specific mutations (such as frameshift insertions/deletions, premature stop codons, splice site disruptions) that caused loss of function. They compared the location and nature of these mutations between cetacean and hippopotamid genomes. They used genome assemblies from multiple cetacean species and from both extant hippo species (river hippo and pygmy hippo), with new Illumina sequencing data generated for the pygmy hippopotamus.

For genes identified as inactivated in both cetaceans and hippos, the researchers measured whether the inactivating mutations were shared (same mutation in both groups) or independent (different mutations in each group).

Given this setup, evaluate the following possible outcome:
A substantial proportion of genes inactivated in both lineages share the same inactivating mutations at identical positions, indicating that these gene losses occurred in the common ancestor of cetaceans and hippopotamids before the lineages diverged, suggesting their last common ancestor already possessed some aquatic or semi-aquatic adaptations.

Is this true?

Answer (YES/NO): NO